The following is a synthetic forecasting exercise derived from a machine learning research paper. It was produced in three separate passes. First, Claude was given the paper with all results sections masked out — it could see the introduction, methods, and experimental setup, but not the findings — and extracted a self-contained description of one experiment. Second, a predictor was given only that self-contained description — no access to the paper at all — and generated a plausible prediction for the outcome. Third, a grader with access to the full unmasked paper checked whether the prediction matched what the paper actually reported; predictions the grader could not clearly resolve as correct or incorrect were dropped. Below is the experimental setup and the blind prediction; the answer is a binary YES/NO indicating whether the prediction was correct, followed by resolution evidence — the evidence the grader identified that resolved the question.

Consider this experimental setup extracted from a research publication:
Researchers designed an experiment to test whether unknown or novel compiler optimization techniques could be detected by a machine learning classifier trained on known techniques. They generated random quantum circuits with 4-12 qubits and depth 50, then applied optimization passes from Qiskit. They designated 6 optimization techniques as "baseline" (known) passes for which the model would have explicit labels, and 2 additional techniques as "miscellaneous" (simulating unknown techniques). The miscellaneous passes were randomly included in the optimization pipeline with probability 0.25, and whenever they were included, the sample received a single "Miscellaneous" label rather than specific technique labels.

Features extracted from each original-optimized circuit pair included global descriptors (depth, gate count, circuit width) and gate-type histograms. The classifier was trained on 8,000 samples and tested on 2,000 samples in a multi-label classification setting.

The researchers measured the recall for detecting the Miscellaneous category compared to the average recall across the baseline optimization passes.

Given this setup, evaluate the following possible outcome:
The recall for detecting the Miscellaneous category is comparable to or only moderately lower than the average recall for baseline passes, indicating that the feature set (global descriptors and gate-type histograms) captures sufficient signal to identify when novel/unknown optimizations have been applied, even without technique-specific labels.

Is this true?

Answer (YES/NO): NO